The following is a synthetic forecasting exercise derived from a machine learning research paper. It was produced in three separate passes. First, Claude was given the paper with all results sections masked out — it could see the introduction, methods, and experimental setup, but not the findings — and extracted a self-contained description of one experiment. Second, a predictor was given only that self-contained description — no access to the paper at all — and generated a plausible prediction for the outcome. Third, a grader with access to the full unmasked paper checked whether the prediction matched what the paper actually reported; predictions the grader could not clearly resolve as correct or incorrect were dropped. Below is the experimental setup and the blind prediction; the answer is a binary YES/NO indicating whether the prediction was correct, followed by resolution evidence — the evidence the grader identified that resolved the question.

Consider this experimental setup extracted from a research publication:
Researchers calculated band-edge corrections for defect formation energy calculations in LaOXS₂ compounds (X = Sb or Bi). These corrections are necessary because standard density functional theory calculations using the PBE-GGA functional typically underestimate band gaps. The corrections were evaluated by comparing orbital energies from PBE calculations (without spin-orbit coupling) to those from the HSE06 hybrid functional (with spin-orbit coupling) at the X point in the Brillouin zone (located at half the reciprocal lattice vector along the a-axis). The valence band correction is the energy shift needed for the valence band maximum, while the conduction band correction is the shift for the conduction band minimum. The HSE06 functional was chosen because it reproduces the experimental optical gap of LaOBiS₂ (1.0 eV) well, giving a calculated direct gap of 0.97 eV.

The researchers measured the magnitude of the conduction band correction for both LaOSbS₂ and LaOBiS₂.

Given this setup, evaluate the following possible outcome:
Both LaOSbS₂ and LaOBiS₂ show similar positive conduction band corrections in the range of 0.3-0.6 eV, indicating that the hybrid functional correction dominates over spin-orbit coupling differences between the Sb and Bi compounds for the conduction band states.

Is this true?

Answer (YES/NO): NO